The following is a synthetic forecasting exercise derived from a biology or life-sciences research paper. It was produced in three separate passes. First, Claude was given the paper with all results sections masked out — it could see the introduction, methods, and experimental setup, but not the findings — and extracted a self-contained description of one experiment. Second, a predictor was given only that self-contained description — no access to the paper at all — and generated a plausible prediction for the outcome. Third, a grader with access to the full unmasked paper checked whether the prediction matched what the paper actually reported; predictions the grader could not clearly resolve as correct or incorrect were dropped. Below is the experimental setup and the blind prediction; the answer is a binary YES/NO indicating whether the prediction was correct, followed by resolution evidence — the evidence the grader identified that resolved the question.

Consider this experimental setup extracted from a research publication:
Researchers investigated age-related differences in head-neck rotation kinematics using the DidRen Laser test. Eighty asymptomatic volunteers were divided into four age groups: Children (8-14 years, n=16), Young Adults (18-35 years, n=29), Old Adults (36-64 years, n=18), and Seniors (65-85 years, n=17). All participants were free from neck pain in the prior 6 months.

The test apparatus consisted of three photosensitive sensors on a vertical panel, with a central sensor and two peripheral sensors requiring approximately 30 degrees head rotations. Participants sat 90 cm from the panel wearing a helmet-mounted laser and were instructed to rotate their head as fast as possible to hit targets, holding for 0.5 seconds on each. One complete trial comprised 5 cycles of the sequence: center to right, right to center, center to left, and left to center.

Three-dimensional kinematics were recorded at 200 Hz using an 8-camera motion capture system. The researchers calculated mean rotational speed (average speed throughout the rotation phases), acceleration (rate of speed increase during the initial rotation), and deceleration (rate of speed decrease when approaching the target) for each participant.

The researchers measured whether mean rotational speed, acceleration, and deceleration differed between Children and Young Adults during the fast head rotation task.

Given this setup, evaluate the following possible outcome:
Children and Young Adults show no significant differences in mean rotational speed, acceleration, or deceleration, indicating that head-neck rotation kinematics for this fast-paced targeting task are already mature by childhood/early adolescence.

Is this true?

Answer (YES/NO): NO